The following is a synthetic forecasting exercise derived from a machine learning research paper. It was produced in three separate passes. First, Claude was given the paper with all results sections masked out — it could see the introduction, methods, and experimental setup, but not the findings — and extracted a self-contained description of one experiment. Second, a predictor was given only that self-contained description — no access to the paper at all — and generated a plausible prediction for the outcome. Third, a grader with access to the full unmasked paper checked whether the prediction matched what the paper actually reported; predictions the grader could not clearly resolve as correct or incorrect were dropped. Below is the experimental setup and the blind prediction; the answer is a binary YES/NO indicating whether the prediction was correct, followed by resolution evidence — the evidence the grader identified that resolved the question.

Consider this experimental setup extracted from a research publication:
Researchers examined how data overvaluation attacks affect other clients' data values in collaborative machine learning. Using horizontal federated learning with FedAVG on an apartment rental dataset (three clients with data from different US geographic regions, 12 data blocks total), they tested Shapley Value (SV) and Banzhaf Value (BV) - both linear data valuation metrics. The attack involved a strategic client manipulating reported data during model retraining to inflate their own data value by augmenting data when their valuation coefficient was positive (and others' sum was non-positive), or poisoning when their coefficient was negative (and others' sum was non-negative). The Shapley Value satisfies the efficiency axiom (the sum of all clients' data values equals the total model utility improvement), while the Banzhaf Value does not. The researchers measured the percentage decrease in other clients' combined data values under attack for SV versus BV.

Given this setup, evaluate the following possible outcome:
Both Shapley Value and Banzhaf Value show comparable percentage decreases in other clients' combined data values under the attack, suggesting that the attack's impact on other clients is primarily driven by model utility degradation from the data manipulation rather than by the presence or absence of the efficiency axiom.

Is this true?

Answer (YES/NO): NO